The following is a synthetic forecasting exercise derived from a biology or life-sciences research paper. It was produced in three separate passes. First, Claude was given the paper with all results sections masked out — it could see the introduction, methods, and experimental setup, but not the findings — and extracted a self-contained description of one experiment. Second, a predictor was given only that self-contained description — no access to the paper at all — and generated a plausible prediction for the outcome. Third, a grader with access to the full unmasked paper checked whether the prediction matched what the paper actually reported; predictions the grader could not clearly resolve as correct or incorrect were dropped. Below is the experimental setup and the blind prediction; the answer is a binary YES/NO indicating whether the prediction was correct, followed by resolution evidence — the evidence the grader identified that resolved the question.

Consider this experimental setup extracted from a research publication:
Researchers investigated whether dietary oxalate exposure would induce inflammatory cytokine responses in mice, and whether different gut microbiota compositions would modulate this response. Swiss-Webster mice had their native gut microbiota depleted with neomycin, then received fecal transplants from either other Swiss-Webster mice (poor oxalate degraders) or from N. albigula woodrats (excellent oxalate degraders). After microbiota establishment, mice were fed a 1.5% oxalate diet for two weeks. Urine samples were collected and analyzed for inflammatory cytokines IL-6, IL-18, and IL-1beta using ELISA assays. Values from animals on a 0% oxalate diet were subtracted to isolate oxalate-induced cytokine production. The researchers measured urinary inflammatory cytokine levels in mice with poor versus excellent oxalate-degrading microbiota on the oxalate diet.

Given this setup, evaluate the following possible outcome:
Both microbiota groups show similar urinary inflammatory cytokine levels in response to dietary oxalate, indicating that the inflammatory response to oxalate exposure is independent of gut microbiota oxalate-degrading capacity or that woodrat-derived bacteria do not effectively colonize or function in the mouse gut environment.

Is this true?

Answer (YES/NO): NO